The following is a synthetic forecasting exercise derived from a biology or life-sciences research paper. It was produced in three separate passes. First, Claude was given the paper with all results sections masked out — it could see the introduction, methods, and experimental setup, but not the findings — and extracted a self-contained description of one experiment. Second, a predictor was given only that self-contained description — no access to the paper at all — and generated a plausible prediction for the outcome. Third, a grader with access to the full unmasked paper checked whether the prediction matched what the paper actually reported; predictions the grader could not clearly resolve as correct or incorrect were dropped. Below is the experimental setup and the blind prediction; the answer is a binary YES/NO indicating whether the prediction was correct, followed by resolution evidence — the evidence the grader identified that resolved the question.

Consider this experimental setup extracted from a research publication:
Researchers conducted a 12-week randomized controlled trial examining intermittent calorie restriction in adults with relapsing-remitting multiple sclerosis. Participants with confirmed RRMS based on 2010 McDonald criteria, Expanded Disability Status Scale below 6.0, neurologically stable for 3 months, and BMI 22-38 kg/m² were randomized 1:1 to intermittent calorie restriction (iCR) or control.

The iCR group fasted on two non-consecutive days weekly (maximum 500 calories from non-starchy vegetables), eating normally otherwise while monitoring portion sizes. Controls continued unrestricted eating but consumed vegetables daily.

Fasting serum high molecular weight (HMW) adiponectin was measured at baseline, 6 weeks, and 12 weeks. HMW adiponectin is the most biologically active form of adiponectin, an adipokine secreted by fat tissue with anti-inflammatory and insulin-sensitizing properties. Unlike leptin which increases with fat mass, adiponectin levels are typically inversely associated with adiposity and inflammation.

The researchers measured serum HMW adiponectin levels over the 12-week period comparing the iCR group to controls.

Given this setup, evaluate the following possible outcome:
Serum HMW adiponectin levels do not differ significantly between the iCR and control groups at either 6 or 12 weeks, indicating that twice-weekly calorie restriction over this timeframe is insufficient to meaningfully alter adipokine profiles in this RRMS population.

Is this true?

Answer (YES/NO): NO